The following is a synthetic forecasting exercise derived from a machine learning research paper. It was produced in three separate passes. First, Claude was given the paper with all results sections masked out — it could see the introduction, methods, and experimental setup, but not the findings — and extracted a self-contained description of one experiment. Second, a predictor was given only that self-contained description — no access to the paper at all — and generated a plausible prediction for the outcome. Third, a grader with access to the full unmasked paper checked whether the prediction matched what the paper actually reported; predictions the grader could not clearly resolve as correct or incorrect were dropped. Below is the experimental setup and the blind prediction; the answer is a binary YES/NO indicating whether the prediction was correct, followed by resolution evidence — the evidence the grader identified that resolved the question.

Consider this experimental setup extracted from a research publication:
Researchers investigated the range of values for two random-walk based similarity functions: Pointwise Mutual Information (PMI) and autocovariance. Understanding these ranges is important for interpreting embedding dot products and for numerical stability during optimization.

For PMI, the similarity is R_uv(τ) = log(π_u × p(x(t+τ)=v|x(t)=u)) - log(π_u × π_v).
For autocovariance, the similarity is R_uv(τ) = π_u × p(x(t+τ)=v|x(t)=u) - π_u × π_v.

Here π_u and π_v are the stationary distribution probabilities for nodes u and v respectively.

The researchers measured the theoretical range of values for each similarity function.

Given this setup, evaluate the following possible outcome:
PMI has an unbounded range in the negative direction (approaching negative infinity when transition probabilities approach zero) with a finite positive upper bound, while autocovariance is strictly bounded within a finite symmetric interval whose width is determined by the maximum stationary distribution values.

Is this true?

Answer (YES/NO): NO